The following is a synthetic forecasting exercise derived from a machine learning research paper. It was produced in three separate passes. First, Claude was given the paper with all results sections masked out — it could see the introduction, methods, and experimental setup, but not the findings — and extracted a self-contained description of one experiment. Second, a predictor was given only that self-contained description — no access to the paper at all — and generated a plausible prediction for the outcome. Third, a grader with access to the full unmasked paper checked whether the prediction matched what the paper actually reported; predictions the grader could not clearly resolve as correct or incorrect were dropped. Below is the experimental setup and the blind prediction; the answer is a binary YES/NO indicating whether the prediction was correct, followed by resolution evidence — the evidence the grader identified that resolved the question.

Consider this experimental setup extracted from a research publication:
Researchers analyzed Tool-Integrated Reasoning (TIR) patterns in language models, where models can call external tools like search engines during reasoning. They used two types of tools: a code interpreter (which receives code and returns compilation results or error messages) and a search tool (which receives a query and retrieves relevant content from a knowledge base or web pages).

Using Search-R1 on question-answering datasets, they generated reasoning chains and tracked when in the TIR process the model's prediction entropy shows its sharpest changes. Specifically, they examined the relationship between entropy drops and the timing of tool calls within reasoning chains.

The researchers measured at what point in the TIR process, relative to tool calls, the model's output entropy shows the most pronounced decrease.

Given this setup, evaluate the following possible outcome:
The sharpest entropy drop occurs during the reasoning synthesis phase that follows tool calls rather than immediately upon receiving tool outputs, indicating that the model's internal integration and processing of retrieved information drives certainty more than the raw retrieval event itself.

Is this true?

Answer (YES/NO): NO